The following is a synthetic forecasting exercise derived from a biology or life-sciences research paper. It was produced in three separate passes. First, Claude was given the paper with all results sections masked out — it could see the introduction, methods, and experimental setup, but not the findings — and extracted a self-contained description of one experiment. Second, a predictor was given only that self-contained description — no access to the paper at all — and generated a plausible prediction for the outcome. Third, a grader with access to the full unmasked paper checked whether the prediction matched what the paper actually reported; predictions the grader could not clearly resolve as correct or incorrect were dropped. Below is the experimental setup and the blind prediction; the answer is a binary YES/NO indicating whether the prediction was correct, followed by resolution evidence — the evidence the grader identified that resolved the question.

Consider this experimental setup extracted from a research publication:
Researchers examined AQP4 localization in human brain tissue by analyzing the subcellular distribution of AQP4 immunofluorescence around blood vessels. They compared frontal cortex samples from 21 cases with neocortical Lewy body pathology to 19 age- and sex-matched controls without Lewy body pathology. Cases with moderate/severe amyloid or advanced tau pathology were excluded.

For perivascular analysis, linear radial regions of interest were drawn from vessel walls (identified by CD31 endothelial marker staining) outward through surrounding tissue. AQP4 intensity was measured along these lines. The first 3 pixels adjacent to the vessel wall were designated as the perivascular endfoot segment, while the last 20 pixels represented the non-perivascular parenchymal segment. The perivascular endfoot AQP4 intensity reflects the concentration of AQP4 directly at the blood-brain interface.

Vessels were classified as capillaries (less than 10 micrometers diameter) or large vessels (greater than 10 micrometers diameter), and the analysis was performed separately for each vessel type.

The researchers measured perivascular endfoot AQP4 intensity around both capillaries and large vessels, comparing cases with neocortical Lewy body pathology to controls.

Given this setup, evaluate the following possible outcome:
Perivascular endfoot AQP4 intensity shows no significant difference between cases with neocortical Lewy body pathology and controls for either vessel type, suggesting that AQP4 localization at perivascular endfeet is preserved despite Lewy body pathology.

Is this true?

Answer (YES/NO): NO